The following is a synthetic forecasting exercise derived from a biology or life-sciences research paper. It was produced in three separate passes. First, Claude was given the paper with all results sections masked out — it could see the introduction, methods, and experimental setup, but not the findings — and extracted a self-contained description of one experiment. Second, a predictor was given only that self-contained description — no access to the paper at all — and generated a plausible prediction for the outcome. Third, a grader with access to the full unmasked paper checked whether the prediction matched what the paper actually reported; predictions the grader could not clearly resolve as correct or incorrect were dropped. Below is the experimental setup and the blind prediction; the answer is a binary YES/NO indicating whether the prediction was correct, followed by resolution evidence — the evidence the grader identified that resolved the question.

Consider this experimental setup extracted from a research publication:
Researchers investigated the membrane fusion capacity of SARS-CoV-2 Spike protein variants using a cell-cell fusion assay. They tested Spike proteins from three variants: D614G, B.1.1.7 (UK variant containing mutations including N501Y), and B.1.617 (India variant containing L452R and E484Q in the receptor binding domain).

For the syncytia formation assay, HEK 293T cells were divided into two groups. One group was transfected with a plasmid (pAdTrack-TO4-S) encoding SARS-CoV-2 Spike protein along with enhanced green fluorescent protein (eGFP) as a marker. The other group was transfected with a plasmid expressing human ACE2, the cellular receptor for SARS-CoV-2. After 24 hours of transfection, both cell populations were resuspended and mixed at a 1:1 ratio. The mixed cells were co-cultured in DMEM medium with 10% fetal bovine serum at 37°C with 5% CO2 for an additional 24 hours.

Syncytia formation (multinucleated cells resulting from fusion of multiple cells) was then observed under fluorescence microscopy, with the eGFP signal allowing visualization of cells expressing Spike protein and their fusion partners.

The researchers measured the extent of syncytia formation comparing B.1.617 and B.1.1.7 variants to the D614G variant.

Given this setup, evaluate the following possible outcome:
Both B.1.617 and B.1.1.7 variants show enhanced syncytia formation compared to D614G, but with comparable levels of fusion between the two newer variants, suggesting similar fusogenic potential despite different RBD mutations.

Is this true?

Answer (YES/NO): NO